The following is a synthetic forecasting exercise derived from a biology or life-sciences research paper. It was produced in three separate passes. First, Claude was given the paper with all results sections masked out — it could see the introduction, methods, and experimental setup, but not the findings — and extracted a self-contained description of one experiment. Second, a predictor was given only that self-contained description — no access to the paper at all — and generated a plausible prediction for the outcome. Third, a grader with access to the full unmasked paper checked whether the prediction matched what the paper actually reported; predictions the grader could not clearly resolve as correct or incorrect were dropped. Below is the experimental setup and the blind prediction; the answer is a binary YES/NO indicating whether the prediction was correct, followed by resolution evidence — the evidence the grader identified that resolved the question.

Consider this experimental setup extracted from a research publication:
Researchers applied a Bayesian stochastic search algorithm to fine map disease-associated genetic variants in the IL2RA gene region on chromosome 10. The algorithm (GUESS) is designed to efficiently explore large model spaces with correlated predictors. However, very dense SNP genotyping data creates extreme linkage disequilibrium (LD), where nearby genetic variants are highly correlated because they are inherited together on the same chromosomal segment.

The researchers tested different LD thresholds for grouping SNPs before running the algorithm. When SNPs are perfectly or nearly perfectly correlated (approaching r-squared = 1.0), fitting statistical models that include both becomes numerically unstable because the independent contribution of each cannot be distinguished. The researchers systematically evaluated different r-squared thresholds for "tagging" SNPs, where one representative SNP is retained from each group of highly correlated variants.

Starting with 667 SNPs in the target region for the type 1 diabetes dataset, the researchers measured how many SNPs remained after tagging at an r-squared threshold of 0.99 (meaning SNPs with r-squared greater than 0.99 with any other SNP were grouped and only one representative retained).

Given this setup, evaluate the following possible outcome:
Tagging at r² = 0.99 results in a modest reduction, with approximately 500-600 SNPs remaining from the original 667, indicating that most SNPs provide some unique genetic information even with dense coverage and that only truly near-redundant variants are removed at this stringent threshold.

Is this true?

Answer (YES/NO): NO